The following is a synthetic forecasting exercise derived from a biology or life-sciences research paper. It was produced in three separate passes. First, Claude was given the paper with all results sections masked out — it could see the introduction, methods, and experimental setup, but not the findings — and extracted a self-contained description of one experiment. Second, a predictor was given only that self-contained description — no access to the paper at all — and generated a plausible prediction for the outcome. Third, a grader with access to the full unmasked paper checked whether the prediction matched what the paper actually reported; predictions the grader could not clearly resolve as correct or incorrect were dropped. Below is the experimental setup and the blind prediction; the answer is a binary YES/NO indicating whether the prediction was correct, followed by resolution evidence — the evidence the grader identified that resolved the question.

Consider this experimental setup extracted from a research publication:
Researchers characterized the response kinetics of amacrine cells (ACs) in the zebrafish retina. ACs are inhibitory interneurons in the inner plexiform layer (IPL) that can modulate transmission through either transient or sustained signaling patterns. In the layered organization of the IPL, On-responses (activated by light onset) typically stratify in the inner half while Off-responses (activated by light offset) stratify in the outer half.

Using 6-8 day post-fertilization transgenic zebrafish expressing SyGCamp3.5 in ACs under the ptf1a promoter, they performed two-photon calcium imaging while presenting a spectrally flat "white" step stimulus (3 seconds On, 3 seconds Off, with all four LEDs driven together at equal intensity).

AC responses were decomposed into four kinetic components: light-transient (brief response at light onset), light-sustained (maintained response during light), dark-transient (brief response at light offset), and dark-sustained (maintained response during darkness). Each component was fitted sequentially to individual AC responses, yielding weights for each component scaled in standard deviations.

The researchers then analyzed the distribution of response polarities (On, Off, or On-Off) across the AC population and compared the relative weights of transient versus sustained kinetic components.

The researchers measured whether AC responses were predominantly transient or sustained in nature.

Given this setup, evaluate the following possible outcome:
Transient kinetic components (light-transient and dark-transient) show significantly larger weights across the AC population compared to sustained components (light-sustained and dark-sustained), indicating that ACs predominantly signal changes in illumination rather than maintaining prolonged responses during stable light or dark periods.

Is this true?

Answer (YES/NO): NO